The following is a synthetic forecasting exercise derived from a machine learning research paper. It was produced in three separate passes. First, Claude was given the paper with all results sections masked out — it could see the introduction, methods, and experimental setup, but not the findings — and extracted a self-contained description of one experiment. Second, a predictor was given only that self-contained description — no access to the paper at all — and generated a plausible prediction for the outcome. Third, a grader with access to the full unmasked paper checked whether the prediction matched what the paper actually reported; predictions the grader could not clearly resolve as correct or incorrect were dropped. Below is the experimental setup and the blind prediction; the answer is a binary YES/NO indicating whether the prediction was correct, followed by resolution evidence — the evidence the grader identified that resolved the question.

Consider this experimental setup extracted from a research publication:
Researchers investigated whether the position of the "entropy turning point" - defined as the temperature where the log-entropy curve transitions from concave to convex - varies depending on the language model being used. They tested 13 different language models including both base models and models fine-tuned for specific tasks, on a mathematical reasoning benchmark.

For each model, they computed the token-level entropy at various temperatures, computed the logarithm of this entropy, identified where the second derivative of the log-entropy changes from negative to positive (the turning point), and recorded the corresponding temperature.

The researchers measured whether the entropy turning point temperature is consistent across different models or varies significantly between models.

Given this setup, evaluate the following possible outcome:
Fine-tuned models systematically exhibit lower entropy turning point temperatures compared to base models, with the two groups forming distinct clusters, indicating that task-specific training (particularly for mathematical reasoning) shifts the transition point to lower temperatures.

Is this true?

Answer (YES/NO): NO